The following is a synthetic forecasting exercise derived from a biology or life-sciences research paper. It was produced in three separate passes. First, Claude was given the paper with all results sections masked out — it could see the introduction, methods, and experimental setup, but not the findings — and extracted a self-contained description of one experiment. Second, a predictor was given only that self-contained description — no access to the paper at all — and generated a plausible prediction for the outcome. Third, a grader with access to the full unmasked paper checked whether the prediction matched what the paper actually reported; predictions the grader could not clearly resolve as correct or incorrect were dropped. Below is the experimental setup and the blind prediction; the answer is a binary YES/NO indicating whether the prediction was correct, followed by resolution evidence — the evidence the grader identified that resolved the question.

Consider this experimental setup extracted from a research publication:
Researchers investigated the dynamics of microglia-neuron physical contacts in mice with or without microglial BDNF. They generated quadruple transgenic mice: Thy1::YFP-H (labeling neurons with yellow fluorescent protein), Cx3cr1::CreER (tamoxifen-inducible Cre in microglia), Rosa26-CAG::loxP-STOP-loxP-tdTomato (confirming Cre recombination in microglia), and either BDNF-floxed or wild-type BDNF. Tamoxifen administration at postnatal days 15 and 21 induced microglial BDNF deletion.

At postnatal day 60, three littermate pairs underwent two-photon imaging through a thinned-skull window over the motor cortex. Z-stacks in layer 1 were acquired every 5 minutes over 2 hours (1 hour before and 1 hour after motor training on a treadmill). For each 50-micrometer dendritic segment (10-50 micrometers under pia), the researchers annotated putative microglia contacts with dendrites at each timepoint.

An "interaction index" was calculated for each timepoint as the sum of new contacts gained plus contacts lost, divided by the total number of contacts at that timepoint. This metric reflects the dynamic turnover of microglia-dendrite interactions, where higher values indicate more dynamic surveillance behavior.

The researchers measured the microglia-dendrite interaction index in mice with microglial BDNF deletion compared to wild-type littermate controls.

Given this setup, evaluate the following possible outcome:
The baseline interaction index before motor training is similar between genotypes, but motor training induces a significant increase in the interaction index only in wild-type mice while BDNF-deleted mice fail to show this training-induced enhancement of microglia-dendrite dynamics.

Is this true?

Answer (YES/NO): NO